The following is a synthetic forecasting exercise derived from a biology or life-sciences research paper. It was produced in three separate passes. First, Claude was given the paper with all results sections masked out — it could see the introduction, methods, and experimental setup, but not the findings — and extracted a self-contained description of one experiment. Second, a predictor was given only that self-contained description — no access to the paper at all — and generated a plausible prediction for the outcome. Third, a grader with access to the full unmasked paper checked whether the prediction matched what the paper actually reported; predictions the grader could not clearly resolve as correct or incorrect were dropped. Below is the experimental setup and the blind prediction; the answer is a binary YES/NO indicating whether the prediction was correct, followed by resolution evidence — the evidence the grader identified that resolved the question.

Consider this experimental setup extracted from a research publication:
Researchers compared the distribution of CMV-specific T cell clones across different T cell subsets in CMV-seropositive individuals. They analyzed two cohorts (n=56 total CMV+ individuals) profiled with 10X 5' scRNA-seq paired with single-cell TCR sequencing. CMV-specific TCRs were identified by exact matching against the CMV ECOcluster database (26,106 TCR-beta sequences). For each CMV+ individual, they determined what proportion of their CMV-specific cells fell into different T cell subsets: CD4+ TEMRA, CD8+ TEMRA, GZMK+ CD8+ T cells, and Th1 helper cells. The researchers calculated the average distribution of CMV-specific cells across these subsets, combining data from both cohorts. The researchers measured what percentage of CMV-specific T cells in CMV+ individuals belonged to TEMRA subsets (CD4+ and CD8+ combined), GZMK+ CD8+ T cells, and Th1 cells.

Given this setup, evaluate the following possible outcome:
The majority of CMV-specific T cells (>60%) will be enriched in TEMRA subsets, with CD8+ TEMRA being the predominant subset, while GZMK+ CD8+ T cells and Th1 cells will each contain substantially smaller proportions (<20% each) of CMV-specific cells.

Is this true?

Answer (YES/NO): YES